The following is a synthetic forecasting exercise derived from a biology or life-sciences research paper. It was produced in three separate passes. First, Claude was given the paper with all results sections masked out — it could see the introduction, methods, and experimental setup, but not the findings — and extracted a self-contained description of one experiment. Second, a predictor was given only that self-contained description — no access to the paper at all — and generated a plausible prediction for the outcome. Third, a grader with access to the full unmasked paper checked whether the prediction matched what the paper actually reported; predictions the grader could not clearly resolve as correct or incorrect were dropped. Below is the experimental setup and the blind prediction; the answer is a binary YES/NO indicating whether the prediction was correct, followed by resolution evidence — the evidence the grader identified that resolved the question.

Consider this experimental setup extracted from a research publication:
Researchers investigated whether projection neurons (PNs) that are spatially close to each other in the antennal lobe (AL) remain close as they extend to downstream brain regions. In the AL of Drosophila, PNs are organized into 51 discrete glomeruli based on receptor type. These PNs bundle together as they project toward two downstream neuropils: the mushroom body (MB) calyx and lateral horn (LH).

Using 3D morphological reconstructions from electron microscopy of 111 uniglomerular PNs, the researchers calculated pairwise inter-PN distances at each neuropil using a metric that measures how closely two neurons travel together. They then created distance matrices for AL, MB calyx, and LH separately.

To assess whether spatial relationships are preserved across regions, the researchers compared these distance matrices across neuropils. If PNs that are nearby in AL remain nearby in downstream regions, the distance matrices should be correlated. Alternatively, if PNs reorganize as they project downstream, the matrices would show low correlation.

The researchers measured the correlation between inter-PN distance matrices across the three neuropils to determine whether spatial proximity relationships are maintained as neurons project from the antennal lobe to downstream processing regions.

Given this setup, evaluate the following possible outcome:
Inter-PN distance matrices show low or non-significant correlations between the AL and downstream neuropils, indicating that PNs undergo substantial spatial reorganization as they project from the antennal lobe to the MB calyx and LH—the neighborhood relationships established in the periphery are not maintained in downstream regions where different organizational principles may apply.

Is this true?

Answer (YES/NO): NO